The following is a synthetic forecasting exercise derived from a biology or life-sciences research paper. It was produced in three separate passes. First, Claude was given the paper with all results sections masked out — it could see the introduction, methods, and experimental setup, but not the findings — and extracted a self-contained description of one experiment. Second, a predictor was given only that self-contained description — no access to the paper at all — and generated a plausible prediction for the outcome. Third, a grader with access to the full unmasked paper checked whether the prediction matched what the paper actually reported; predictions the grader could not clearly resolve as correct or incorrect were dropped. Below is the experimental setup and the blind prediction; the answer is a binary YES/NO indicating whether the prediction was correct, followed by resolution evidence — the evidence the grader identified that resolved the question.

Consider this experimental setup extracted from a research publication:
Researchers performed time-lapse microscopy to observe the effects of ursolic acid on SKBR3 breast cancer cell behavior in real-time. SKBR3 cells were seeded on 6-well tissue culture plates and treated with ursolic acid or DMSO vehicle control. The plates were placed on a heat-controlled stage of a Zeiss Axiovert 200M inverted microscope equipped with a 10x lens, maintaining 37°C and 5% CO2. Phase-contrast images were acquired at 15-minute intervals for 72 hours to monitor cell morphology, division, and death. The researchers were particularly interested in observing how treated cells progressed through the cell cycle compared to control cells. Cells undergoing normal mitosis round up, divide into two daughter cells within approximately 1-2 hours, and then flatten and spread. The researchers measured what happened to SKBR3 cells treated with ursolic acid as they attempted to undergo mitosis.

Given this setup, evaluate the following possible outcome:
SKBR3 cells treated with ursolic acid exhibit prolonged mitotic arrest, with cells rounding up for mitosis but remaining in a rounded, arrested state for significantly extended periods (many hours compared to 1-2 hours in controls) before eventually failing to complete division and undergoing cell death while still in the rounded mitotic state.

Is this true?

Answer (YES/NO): NO